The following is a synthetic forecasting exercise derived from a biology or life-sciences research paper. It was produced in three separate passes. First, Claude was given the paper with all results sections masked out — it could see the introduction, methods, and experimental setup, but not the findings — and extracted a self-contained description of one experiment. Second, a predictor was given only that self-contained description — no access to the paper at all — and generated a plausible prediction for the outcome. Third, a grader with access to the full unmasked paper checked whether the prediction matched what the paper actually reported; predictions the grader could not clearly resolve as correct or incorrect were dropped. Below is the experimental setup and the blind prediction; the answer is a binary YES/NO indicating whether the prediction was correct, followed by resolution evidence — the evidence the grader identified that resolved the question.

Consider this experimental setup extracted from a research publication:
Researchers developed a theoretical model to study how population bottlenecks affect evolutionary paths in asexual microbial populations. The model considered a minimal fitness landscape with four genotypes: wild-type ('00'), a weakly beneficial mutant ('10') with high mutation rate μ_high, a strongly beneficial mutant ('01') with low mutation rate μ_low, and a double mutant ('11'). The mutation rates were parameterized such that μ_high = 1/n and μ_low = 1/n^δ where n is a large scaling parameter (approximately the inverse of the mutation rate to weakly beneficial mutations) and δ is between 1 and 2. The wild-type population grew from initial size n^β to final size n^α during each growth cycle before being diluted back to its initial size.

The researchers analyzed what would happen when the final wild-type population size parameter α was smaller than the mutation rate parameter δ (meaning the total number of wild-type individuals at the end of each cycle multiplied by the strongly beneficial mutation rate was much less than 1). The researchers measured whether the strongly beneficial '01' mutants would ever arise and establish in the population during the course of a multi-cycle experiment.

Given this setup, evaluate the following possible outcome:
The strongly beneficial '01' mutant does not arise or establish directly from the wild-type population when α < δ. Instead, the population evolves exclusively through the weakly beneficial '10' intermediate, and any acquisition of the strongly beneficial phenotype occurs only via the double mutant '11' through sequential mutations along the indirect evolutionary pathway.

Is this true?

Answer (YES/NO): YES